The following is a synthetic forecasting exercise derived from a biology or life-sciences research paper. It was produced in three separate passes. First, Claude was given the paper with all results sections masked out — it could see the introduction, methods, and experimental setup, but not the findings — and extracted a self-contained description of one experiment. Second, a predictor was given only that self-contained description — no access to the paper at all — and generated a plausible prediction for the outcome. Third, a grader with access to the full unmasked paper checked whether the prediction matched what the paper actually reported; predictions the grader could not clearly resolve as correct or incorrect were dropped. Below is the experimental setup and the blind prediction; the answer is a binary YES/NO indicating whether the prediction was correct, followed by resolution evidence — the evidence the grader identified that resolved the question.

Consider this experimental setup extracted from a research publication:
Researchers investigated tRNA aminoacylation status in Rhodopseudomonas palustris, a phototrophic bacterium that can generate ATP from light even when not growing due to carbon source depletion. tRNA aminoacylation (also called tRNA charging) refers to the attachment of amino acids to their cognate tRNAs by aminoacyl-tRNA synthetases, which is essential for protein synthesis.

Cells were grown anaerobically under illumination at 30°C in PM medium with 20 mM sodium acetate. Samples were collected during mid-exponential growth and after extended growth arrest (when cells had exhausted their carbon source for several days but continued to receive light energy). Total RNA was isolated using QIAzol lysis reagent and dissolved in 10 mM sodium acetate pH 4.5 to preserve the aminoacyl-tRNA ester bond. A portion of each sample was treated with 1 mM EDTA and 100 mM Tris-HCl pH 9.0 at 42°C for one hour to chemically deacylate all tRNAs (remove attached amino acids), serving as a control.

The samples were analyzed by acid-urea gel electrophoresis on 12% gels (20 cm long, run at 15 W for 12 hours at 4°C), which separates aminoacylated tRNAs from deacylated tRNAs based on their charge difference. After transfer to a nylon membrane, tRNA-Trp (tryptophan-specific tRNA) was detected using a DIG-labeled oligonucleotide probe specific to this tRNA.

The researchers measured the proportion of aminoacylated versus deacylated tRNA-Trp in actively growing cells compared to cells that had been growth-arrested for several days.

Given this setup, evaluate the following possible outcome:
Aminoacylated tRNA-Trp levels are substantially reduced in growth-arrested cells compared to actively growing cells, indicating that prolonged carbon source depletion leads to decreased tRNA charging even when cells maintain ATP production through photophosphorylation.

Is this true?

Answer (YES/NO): NO